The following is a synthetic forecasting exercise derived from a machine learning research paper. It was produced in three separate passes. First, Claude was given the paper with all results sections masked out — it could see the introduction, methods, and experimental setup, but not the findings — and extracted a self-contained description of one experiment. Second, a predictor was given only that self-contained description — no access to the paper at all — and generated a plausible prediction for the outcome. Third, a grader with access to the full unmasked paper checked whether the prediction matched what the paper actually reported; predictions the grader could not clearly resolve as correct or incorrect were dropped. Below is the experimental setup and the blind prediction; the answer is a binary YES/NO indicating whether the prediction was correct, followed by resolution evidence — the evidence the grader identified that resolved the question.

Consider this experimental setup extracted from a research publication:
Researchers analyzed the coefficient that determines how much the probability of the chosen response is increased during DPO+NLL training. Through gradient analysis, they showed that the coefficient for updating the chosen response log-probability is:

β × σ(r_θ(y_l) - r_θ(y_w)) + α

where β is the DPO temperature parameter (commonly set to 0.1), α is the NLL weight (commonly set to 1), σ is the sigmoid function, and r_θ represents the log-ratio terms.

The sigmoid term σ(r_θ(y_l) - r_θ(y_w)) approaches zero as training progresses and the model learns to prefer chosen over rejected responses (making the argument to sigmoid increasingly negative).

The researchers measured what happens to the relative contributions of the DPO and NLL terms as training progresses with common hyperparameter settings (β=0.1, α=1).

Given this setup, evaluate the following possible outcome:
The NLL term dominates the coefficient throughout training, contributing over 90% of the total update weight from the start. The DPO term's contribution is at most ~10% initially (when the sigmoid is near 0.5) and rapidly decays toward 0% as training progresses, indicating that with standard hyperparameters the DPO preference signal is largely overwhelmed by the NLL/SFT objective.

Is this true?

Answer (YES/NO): YES